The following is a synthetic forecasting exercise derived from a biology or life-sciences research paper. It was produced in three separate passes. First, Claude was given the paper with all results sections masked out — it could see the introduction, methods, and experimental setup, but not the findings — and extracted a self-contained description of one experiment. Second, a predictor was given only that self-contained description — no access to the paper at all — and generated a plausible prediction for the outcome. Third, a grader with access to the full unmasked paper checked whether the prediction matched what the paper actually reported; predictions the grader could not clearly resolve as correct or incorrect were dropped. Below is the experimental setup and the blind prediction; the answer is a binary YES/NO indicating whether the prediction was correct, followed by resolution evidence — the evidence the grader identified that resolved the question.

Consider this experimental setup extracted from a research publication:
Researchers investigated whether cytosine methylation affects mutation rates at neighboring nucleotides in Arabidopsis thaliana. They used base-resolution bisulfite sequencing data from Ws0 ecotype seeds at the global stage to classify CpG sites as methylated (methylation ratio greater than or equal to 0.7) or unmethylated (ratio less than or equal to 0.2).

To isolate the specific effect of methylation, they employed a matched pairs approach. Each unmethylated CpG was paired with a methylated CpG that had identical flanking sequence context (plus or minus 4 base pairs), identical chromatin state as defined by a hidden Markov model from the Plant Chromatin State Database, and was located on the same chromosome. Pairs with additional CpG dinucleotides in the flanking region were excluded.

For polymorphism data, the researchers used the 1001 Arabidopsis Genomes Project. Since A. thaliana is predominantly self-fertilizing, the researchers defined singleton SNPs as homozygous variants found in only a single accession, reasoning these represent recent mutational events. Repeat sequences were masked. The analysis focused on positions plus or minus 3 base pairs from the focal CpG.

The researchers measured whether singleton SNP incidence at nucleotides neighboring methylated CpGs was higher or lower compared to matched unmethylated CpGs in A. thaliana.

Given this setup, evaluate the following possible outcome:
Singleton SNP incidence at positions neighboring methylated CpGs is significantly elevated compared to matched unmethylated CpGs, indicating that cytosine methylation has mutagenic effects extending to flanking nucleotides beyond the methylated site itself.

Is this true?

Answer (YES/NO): YES